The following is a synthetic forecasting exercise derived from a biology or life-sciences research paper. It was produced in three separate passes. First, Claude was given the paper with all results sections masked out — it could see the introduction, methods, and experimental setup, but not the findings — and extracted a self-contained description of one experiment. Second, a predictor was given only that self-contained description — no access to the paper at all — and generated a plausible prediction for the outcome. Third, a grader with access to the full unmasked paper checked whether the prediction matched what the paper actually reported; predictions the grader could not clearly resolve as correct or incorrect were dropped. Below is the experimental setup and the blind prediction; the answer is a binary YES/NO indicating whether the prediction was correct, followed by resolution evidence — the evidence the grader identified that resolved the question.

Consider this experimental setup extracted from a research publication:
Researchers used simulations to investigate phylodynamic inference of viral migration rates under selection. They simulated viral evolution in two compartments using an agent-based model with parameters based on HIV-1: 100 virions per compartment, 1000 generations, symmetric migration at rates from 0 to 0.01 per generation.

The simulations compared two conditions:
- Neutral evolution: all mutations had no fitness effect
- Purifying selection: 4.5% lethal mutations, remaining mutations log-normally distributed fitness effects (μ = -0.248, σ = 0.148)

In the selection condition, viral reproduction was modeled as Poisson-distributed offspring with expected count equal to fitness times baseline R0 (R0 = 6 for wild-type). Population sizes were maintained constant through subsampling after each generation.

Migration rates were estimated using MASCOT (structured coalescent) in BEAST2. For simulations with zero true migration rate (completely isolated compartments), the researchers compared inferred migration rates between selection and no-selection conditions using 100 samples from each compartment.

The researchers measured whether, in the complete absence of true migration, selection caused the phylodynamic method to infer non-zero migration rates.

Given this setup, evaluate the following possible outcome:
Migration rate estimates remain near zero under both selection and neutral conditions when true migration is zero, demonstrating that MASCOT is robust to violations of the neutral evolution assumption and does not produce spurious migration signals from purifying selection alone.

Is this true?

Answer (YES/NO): NO